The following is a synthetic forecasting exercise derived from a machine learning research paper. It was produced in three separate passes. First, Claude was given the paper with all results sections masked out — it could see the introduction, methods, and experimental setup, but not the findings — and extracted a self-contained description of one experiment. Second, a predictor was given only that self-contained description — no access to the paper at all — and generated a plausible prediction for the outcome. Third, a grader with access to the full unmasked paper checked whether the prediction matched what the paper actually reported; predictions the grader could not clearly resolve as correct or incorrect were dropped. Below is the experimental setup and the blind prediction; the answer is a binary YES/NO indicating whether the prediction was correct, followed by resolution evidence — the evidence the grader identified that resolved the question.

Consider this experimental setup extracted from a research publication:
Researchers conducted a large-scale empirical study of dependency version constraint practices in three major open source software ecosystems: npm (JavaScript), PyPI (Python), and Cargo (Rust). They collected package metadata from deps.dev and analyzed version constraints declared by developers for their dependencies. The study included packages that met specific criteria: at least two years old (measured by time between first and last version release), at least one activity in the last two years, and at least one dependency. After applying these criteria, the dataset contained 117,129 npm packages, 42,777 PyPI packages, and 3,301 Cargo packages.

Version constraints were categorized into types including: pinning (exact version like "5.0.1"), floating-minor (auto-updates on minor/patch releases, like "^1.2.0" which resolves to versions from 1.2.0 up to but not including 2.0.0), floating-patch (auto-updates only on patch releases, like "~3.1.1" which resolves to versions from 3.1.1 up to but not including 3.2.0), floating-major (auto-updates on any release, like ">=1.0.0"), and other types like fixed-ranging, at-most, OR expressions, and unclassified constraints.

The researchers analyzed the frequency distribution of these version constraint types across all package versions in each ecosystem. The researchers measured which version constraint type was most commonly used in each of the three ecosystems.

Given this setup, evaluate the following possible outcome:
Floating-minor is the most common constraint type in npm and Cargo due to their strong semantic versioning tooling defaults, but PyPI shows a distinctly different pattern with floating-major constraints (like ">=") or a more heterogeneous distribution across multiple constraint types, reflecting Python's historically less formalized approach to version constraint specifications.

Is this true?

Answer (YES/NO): YES